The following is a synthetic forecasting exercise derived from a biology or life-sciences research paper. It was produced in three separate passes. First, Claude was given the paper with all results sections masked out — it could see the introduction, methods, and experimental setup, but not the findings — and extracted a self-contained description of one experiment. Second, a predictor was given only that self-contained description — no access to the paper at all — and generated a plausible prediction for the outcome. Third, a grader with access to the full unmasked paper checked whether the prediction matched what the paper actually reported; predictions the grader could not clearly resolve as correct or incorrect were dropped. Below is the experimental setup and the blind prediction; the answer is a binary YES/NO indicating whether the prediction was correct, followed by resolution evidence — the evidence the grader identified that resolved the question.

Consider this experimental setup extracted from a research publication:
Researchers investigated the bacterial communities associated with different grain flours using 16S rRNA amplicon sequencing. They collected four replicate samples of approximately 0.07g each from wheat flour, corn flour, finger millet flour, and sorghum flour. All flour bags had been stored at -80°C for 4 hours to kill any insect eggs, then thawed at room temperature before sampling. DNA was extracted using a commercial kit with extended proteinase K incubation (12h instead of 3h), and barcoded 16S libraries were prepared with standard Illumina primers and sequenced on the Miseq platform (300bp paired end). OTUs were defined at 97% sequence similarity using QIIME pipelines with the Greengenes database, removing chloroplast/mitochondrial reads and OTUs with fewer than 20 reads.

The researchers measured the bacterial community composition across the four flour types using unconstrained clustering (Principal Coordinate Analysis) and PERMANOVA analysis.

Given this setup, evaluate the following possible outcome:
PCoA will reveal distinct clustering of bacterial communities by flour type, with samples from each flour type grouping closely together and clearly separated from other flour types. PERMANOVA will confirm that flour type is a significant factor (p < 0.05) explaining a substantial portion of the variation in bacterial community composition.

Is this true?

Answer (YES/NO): YES